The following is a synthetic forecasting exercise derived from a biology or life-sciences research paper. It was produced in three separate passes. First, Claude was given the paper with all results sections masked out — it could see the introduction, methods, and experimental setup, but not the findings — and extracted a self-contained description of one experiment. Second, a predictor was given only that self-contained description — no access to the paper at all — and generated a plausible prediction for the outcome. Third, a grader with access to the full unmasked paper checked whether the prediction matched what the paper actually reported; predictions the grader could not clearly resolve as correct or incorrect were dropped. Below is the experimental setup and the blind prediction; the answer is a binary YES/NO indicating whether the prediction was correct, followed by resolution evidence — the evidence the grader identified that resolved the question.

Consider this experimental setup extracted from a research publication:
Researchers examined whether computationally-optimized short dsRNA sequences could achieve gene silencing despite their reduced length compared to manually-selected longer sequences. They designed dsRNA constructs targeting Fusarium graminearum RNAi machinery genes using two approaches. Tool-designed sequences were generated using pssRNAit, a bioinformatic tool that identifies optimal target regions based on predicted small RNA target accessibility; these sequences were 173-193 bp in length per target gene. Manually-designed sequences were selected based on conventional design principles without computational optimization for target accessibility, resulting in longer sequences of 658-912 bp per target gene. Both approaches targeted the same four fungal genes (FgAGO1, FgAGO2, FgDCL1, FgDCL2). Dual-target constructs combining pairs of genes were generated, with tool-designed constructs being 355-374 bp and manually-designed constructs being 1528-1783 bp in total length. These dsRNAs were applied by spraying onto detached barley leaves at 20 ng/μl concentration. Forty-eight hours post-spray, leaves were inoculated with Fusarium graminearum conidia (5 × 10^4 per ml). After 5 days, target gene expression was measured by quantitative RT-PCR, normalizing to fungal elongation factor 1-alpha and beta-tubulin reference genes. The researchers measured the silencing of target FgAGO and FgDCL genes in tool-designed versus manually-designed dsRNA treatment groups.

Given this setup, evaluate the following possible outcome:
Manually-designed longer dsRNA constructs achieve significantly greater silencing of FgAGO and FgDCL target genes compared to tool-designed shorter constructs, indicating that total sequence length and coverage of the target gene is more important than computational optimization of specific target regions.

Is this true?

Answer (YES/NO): NO